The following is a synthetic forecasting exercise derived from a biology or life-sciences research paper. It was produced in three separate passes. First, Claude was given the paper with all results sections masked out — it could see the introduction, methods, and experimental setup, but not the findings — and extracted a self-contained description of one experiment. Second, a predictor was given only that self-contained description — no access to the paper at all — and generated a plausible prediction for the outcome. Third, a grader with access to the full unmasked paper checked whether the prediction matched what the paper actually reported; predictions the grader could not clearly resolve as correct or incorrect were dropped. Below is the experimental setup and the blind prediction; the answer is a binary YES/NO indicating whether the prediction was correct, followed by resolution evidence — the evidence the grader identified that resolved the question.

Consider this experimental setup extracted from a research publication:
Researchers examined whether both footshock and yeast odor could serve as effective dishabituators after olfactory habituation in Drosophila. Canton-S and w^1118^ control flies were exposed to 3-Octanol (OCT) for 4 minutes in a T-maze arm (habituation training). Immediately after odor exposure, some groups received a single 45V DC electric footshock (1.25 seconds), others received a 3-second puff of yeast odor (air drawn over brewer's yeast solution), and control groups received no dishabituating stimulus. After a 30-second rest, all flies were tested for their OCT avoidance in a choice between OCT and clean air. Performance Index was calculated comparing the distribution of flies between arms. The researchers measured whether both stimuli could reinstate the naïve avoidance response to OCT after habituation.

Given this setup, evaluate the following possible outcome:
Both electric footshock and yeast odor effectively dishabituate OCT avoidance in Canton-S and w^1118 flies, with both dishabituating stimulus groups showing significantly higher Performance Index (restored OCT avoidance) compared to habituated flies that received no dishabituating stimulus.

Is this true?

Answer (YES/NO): YES